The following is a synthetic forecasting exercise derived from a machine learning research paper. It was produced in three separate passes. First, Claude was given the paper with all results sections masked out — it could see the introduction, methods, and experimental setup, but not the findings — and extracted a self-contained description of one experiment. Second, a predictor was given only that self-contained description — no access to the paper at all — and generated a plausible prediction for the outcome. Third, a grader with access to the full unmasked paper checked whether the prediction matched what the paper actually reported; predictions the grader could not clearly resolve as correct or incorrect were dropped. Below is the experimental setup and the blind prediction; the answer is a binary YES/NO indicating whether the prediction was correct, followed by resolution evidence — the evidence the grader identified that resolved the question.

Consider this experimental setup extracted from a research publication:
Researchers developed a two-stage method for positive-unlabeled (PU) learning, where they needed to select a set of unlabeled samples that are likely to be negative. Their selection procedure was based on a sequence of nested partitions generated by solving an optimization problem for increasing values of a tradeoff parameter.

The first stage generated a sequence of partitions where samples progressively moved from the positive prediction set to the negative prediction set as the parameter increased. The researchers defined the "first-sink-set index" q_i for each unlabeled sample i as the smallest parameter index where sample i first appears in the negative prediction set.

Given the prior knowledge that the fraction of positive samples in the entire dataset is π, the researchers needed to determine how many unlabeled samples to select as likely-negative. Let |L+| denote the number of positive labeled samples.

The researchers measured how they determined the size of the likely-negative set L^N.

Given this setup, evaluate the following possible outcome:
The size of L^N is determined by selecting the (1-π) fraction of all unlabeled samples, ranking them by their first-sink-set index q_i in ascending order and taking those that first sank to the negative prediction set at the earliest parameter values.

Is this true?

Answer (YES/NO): NO